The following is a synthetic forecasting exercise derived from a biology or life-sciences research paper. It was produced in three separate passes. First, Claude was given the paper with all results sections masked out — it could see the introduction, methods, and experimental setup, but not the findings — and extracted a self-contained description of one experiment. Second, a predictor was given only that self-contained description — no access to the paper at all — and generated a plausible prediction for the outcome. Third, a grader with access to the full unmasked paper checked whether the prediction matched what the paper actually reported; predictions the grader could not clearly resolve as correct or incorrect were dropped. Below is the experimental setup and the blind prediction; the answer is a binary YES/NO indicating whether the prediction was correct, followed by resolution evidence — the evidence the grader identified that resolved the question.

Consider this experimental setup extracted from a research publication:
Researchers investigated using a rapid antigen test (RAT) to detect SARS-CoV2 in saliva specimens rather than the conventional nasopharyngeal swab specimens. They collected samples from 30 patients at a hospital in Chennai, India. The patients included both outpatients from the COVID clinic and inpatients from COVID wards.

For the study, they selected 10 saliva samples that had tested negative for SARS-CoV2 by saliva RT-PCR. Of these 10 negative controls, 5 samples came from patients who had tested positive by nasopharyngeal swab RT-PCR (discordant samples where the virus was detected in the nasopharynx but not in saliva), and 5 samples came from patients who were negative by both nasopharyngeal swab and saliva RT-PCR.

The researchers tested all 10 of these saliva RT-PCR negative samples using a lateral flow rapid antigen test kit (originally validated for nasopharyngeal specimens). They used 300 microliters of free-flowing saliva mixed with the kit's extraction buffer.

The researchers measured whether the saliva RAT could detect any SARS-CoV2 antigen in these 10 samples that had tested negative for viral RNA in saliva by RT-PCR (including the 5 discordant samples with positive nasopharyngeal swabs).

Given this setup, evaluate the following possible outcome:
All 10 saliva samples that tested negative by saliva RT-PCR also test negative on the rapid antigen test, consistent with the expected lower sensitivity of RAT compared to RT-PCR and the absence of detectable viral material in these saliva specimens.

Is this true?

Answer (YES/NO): YES